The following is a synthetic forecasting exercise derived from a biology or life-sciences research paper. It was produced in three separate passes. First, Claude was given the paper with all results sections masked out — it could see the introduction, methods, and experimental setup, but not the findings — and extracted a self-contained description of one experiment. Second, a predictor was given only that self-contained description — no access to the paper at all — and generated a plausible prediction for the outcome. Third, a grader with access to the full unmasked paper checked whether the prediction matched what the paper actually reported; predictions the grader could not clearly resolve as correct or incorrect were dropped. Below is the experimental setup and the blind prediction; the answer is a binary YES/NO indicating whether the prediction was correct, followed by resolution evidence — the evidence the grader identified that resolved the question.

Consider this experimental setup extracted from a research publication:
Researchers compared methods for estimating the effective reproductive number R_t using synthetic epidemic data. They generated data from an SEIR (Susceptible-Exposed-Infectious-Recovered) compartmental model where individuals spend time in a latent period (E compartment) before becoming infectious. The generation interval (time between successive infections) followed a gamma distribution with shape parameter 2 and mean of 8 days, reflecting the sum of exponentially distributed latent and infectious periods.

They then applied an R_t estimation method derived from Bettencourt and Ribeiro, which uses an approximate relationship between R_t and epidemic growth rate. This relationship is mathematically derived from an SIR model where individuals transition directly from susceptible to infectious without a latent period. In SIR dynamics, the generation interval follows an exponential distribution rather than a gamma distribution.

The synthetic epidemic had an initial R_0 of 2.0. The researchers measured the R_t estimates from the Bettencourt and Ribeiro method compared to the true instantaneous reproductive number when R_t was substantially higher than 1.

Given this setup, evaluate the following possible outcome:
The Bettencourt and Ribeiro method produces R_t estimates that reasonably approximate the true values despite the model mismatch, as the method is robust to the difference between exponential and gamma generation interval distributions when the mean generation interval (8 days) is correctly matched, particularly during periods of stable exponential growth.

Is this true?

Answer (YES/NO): NO